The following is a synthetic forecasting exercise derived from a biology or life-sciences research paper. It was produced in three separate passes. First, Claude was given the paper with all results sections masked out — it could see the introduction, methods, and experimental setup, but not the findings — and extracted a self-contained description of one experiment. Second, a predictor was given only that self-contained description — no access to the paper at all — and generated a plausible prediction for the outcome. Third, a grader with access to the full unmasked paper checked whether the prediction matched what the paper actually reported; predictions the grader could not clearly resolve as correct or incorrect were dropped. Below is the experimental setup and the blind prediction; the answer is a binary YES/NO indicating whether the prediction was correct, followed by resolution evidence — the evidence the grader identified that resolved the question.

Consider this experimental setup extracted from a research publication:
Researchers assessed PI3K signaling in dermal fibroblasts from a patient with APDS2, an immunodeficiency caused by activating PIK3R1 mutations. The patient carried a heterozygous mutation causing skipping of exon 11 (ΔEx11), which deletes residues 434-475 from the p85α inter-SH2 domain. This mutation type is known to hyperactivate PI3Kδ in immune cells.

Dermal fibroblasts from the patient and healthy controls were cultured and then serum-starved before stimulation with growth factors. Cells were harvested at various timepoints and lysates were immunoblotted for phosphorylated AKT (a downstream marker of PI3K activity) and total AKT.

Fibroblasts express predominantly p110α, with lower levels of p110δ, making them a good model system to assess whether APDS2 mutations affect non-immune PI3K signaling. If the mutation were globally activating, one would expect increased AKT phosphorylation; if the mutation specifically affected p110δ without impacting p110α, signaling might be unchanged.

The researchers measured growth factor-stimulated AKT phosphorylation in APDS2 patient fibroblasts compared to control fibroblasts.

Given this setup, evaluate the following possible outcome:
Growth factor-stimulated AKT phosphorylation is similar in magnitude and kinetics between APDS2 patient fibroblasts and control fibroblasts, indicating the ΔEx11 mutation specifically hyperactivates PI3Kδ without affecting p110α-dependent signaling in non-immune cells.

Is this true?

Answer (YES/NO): NO